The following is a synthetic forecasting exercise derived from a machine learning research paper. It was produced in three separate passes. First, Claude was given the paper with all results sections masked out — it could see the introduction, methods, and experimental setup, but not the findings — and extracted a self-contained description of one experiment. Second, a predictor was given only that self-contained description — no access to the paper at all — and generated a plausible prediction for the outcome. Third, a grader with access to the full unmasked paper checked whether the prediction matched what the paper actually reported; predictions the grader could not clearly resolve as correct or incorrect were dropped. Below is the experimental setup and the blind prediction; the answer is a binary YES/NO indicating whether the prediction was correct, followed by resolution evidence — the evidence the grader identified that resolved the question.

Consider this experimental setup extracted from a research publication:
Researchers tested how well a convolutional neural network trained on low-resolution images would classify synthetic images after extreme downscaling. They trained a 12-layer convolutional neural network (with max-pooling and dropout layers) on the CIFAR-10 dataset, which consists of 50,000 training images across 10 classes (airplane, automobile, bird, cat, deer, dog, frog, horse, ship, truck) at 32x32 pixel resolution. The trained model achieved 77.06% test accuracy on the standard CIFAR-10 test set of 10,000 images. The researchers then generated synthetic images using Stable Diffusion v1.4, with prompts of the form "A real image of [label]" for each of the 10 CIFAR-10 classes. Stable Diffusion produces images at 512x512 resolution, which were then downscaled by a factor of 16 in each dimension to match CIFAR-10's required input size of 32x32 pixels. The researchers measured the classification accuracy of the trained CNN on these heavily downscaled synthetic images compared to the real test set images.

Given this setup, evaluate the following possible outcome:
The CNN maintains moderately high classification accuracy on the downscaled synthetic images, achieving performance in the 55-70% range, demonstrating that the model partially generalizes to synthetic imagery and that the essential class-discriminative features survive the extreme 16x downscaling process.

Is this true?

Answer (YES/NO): NO